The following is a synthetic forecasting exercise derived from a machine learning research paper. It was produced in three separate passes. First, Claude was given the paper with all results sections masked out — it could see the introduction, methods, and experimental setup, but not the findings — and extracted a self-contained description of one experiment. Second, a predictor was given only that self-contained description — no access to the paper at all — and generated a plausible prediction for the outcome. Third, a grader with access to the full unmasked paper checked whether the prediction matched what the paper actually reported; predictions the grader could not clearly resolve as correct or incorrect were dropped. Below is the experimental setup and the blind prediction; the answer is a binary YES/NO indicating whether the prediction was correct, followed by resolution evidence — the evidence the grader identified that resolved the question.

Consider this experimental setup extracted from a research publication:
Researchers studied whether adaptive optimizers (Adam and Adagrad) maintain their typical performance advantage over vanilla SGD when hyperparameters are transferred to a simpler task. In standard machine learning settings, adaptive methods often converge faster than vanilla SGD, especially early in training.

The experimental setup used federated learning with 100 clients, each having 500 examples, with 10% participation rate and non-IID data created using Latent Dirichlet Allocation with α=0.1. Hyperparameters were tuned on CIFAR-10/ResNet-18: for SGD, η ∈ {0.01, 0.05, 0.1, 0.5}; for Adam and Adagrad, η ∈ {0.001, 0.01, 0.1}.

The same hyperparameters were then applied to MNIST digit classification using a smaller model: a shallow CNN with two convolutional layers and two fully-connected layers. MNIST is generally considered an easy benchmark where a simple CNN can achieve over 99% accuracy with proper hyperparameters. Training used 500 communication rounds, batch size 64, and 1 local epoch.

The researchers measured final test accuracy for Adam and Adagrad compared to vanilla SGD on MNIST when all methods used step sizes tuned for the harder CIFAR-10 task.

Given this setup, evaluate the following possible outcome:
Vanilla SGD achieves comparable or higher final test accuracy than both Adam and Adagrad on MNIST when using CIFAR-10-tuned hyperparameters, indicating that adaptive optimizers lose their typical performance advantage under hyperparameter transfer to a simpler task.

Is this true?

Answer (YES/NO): YES